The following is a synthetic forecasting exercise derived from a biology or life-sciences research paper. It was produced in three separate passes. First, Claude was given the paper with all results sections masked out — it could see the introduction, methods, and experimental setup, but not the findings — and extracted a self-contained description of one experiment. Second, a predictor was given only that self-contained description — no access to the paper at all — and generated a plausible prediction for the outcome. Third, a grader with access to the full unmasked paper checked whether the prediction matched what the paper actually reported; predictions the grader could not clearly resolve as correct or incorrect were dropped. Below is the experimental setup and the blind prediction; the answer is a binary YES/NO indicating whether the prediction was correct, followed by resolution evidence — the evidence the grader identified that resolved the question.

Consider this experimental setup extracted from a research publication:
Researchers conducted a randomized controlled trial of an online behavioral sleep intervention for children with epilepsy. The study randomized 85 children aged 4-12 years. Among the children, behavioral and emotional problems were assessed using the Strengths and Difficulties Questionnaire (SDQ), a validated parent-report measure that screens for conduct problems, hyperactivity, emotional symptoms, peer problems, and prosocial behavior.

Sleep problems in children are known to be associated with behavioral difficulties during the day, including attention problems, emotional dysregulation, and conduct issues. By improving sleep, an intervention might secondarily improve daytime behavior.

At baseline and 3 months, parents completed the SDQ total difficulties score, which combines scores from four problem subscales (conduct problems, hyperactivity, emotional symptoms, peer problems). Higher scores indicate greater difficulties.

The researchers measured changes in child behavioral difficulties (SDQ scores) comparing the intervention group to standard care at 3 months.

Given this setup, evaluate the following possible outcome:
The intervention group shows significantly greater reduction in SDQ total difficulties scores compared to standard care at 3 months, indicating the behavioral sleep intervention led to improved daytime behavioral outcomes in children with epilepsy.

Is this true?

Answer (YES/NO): NO